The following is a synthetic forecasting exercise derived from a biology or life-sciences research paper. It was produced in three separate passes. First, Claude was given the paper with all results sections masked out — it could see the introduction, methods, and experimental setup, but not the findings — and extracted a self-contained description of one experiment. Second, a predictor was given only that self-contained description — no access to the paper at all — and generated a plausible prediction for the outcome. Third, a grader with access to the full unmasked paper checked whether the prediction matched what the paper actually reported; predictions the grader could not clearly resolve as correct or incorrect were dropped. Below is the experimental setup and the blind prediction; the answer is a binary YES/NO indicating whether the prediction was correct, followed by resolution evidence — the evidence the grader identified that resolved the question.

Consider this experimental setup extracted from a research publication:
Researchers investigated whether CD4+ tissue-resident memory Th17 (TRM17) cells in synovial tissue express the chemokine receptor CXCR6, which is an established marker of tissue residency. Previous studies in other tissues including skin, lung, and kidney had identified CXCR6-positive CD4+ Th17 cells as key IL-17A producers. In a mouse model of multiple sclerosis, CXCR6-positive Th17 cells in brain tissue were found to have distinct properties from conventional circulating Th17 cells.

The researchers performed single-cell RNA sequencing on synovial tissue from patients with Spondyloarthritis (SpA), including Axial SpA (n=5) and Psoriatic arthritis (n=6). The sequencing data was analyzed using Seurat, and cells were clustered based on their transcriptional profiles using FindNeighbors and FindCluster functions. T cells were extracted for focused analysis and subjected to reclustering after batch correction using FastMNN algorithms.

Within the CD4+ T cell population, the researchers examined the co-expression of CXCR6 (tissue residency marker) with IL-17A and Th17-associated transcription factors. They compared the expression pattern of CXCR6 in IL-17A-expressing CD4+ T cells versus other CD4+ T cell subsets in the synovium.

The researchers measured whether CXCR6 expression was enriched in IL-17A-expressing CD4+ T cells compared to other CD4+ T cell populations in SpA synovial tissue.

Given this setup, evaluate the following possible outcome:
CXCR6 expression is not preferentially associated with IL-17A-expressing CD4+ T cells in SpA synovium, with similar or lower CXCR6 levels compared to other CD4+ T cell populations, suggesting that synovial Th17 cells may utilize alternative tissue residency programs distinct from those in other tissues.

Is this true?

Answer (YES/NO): NO